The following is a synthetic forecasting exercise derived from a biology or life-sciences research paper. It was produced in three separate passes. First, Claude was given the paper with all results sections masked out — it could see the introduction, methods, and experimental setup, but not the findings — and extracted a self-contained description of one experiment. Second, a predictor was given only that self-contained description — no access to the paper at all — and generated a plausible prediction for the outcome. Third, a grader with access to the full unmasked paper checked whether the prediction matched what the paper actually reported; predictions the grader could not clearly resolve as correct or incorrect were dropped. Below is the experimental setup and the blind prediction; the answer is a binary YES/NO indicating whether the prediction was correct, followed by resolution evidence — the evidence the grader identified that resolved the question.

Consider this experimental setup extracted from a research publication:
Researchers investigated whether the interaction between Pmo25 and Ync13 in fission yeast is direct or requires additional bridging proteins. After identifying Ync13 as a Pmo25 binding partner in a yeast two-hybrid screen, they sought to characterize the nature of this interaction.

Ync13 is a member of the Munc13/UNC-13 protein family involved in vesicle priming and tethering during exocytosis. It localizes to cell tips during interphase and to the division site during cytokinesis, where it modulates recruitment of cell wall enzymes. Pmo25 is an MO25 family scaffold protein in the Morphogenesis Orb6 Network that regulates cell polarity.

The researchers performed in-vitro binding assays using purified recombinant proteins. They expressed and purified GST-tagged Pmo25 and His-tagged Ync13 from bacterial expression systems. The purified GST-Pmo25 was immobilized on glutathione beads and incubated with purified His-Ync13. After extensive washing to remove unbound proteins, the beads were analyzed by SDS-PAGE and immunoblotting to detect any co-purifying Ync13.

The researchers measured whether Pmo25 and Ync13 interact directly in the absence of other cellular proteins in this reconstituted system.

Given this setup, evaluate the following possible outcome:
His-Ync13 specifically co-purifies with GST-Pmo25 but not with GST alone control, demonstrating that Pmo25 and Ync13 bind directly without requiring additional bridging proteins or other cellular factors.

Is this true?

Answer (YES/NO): NO